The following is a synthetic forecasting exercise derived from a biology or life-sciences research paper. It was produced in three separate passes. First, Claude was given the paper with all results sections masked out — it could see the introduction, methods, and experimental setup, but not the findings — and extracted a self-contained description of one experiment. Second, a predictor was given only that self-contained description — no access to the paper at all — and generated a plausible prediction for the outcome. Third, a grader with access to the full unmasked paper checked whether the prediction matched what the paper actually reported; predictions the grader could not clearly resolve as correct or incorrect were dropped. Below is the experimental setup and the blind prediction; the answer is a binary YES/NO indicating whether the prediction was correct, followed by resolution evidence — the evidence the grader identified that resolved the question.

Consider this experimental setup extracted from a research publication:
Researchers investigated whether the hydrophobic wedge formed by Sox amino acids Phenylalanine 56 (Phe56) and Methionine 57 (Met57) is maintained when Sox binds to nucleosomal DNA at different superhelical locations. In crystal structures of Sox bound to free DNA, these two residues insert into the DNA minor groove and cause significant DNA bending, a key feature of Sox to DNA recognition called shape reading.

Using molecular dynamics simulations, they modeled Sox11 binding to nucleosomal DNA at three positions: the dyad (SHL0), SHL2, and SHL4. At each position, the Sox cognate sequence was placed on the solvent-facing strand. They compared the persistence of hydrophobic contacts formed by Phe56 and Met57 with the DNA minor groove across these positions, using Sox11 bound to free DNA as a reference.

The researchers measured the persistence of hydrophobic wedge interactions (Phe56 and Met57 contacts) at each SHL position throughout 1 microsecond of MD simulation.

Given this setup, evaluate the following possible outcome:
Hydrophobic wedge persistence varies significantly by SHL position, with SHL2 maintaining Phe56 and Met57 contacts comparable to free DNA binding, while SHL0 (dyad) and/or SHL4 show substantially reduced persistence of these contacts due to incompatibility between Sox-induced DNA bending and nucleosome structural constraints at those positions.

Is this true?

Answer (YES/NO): NO